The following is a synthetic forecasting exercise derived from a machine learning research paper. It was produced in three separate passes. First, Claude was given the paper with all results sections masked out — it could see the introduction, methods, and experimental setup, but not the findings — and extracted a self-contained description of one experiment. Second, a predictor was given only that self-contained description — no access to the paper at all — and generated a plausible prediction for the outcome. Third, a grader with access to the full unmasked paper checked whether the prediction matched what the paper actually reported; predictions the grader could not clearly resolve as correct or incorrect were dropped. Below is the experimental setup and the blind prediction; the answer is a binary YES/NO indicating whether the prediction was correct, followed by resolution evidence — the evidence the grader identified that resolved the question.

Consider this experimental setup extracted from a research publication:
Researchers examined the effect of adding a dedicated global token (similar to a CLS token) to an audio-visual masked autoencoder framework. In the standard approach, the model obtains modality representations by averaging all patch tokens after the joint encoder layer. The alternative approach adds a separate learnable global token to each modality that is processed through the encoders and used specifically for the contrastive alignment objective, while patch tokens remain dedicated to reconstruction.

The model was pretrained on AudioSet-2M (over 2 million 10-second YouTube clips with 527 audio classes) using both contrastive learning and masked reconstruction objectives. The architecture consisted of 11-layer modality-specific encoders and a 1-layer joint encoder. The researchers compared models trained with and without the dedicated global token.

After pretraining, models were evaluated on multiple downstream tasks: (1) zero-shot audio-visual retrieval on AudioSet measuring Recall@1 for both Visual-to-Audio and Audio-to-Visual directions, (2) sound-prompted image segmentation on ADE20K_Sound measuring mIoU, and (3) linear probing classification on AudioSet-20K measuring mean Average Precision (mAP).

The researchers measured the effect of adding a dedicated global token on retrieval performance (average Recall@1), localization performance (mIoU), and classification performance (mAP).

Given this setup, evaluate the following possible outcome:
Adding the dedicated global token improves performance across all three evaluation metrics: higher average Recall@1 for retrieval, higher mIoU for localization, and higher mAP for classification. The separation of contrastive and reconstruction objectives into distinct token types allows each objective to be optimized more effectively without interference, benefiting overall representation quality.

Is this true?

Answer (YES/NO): YES